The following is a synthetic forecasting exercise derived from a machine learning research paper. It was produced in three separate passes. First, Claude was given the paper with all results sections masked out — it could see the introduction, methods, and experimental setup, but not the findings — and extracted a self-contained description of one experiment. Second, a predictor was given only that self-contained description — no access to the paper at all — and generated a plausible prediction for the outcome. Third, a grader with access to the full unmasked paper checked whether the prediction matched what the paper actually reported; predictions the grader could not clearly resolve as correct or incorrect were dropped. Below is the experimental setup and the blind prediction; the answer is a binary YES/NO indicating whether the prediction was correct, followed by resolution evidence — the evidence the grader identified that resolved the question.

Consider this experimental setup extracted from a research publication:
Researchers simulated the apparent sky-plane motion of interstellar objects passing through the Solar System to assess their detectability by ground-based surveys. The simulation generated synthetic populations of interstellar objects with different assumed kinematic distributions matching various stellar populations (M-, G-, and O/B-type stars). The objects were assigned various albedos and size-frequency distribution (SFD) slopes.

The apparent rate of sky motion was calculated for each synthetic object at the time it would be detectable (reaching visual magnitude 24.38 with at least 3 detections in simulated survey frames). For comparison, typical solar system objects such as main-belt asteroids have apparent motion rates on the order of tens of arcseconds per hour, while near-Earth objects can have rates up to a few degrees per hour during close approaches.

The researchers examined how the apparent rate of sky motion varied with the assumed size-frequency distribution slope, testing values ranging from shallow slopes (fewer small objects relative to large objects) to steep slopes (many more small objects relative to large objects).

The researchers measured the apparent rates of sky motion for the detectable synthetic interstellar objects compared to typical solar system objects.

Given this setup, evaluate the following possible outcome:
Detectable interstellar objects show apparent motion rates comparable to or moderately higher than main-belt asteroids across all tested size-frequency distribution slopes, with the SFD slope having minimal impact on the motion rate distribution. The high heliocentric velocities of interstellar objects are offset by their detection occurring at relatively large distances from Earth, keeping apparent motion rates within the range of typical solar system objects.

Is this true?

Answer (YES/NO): NO